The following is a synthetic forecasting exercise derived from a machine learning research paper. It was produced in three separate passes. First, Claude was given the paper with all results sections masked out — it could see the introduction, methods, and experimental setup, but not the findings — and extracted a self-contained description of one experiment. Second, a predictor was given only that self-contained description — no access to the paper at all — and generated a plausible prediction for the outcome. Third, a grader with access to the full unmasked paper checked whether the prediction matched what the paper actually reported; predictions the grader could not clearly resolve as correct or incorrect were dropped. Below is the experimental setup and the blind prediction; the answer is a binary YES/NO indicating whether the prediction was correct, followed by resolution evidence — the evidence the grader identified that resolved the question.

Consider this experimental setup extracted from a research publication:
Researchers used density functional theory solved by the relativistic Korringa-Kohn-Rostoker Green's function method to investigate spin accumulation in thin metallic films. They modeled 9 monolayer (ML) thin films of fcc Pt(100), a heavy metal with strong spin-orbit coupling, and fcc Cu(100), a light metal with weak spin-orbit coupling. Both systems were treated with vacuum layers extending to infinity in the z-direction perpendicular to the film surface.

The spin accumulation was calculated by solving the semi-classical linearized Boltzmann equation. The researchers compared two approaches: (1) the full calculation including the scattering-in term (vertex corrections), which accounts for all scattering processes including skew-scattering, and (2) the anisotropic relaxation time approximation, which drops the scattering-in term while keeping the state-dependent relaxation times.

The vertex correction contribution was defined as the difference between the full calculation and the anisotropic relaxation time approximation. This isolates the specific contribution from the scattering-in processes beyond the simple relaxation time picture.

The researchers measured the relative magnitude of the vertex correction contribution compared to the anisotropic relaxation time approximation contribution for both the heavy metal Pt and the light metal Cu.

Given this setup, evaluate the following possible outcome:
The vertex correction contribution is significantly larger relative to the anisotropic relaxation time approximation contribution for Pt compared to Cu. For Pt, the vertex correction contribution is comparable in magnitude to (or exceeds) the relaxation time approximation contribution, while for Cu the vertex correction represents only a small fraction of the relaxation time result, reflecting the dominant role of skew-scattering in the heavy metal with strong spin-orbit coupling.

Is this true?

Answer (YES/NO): NO